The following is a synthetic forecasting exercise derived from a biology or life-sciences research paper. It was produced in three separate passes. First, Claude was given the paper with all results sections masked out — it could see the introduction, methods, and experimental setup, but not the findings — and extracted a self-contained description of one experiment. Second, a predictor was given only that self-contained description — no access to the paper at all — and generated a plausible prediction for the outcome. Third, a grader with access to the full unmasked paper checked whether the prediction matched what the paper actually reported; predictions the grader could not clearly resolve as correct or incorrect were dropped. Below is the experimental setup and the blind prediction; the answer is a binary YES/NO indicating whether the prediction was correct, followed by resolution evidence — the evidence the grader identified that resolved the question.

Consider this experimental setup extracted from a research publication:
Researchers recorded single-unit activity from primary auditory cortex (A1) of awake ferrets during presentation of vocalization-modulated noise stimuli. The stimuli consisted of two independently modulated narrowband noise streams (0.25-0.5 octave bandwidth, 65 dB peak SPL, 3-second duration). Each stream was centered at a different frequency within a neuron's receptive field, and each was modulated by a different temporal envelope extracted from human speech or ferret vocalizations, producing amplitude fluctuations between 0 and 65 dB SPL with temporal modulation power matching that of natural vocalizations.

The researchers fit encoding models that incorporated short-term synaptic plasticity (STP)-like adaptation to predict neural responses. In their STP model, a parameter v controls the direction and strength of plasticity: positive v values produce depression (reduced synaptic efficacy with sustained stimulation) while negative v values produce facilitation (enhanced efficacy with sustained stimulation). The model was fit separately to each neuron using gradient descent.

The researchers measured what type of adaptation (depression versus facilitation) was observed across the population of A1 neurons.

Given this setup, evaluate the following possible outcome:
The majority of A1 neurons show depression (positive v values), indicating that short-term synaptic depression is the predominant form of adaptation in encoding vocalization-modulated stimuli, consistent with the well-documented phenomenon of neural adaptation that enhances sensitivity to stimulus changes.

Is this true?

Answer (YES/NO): YES